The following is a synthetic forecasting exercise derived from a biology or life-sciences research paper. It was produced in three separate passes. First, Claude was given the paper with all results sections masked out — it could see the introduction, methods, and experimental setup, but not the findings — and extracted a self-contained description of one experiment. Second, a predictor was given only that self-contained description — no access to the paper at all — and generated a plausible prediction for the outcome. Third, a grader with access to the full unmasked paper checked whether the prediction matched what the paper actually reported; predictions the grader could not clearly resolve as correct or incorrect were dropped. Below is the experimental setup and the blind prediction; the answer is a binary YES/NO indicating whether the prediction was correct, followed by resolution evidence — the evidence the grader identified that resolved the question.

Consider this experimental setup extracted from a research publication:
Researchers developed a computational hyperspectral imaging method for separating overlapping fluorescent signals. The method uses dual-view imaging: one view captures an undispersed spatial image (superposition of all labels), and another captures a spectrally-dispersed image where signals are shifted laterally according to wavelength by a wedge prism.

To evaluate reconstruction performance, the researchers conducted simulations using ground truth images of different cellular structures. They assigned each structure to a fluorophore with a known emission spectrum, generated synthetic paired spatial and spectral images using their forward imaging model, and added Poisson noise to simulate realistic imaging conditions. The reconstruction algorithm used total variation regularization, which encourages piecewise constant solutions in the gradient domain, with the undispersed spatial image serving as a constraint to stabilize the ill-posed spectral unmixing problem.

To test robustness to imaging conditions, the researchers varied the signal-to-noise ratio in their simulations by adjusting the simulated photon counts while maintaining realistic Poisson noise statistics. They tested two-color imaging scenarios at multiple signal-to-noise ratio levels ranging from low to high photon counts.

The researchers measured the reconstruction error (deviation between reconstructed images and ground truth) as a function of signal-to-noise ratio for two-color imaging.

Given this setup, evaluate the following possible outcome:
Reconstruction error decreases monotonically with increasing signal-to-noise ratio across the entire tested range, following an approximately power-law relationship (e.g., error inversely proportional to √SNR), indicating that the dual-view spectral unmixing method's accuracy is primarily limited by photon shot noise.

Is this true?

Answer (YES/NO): NO